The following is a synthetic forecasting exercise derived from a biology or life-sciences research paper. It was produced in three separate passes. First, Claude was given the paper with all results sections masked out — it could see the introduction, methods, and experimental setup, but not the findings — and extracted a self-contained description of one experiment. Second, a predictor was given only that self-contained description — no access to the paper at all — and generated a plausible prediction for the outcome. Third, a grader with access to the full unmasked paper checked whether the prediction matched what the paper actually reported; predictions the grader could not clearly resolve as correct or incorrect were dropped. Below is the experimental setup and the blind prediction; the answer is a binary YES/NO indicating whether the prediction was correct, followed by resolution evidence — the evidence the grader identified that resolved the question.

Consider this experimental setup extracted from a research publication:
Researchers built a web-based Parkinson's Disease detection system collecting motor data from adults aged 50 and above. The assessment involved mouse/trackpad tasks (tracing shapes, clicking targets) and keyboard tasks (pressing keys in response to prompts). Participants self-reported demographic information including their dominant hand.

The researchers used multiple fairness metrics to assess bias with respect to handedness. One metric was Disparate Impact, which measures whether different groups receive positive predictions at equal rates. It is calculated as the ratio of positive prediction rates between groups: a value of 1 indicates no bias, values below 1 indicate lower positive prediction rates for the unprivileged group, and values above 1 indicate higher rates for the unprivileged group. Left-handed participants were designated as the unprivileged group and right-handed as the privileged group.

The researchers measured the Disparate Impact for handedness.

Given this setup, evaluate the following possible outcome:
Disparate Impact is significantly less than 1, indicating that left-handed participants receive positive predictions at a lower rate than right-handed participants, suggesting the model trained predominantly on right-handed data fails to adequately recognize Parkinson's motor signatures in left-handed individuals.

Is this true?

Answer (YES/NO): YES